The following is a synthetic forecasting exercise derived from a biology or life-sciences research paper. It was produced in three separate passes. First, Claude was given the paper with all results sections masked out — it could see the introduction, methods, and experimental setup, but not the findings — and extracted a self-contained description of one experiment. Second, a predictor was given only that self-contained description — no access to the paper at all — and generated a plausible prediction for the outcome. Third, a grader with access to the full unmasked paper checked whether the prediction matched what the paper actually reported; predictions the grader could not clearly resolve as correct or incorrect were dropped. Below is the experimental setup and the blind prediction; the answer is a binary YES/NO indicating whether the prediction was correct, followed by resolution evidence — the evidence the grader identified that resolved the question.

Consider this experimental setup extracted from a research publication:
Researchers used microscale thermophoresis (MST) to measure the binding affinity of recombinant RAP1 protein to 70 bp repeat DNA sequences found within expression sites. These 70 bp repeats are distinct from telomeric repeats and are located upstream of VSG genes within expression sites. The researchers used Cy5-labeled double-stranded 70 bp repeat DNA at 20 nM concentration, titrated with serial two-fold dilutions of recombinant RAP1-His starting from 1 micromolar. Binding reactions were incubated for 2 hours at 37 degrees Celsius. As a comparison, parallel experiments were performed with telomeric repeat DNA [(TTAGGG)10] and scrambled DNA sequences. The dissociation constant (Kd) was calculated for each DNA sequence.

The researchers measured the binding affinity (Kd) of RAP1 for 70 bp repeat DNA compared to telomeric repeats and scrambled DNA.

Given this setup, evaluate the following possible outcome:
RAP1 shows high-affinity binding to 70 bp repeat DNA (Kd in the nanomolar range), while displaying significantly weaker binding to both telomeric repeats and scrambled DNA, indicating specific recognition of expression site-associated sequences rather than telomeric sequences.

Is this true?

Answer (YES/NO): NO